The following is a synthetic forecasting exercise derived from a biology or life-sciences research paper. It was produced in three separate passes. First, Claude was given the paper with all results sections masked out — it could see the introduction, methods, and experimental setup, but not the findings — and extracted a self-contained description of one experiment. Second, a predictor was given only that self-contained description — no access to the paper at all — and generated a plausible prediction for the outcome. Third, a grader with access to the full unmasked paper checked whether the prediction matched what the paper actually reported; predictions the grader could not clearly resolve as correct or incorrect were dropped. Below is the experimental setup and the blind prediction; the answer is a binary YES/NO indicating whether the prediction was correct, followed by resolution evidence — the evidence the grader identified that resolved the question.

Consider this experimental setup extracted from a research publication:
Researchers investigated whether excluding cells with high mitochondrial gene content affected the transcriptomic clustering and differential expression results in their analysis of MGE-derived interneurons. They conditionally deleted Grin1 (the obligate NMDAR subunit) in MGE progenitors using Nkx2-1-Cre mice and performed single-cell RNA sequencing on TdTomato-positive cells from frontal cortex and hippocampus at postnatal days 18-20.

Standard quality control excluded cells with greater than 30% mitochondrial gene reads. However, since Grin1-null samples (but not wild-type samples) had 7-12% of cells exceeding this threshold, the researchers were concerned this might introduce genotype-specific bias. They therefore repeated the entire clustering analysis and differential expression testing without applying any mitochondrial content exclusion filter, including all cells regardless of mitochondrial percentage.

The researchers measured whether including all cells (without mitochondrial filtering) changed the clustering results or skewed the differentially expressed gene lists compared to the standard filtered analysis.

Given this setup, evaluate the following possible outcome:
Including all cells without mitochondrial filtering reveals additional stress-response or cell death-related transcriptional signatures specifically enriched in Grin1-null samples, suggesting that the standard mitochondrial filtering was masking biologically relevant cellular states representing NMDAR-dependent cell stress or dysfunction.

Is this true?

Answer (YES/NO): NO